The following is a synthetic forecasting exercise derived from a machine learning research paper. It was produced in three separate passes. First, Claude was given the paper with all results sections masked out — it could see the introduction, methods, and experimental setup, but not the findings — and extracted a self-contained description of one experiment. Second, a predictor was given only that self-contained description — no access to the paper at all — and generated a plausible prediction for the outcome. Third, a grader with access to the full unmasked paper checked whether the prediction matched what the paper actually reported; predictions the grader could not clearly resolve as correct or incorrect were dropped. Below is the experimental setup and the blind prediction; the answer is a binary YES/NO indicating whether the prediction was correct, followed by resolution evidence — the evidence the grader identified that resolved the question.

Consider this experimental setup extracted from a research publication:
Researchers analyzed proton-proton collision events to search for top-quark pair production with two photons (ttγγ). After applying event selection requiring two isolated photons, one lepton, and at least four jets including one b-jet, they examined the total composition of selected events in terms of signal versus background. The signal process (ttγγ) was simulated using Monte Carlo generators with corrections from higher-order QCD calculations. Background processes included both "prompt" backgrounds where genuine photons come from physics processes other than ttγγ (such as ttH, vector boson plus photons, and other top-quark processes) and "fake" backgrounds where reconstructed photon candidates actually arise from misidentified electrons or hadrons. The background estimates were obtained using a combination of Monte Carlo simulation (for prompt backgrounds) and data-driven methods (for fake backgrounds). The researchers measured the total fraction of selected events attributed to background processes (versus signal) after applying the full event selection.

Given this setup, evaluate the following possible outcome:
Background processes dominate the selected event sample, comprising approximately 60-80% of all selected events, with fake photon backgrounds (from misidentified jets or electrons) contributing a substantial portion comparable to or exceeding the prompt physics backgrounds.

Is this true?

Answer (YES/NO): NO